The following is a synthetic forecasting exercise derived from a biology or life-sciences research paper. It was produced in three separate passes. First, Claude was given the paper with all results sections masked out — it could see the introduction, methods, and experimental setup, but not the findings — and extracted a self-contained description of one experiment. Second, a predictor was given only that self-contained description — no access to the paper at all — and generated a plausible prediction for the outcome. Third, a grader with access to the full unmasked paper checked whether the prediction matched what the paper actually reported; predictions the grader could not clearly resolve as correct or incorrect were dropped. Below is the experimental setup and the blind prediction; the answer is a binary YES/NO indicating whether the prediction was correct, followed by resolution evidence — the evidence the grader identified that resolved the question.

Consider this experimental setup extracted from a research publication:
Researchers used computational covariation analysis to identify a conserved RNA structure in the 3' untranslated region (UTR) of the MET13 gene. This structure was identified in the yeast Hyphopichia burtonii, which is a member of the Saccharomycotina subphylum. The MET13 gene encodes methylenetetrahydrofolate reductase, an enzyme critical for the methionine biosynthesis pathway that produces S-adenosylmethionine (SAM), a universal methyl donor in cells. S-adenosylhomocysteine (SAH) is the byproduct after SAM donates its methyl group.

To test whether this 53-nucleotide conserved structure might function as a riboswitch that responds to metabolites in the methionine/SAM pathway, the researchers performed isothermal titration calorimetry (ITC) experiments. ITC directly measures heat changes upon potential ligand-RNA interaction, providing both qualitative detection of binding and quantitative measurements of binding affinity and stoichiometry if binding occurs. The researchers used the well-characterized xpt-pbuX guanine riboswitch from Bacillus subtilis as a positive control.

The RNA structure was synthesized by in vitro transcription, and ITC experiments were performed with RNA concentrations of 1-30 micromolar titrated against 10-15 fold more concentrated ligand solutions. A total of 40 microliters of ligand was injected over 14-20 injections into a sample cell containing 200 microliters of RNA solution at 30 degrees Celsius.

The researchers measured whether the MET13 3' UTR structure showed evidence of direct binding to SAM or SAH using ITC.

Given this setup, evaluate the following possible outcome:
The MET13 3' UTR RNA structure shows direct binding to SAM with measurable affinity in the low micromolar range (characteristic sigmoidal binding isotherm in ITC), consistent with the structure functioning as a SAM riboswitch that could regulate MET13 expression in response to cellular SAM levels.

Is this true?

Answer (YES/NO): NO